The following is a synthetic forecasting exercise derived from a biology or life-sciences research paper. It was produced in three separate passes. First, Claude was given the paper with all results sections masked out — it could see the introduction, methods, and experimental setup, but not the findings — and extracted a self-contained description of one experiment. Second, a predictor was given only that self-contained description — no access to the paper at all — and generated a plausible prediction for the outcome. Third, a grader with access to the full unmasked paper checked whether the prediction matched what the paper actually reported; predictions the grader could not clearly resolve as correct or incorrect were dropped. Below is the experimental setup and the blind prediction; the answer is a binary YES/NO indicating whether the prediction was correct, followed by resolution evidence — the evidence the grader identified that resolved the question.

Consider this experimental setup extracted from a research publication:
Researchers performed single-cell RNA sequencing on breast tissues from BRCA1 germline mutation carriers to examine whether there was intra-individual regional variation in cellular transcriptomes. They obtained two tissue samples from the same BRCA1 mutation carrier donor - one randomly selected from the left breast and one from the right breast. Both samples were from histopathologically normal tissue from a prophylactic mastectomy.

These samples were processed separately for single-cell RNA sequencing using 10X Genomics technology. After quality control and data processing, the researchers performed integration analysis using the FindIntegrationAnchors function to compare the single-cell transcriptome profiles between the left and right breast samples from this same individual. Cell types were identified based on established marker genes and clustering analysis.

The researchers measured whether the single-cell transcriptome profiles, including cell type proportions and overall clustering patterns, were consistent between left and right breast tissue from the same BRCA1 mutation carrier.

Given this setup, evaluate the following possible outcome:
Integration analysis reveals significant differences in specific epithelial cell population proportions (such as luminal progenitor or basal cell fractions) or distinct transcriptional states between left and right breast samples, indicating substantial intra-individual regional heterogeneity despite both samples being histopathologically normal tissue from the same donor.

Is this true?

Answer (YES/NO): NO